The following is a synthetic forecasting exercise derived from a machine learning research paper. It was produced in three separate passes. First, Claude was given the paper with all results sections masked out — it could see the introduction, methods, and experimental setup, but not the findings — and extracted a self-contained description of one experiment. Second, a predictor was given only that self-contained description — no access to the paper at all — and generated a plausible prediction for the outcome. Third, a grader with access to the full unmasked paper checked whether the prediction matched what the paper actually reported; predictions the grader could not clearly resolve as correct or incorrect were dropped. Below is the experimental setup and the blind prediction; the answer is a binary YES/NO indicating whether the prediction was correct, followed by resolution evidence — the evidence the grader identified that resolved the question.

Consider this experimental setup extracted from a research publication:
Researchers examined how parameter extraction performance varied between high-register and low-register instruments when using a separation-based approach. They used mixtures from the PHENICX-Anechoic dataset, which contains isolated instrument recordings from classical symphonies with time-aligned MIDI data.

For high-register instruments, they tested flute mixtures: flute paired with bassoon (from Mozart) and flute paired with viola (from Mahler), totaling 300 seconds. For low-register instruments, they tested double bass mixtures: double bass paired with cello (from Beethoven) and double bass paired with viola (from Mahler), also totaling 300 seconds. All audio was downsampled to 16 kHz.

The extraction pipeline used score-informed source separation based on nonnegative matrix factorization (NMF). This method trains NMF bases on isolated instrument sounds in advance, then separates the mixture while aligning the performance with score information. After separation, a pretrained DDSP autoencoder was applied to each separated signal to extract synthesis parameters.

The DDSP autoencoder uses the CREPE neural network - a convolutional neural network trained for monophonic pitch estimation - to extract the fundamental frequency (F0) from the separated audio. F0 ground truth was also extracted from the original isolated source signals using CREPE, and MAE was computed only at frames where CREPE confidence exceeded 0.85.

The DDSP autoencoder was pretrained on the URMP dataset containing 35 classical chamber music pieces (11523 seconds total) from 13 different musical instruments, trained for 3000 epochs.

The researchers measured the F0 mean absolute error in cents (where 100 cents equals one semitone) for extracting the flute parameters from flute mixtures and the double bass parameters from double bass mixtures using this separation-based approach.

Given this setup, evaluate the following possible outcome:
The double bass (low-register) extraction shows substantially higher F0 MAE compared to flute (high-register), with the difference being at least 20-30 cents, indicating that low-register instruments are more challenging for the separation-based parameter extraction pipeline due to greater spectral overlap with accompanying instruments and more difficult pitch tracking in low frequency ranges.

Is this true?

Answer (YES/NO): YES